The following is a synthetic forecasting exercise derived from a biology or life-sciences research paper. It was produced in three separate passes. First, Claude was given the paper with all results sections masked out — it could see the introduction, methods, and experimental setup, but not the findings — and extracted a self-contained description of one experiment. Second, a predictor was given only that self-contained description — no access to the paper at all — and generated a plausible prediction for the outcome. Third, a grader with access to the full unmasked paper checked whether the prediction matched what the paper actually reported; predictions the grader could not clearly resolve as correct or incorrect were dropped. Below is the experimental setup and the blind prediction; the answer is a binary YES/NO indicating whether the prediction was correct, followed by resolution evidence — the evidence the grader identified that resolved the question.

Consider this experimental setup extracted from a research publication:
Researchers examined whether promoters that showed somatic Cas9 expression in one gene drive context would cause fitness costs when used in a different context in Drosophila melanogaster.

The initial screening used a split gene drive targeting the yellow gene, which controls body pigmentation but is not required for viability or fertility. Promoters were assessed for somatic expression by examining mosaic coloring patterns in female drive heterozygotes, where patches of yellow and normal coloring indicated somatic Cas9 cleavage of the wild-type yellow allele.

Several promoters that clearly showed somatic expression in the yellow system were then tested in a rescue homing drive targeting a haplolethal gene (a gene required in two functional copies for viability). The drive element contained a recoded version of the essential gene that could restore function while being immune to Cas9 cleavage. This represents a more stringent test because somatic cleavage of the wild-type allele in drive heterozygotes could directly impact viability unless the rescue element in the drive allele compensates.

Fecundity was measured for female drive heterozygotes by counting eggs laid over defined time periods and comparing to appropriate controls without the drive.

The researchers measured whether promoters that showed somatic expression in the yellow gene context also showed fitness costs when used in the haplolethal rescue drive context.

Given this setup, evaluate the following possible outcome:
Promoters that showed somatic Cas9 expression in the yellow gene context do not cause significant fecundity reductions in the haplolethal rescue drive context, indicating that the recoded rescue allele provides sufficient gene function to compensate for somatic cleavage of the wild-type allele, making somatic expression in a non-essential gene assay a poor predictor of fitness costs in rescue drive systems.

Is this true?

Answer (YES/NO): YES